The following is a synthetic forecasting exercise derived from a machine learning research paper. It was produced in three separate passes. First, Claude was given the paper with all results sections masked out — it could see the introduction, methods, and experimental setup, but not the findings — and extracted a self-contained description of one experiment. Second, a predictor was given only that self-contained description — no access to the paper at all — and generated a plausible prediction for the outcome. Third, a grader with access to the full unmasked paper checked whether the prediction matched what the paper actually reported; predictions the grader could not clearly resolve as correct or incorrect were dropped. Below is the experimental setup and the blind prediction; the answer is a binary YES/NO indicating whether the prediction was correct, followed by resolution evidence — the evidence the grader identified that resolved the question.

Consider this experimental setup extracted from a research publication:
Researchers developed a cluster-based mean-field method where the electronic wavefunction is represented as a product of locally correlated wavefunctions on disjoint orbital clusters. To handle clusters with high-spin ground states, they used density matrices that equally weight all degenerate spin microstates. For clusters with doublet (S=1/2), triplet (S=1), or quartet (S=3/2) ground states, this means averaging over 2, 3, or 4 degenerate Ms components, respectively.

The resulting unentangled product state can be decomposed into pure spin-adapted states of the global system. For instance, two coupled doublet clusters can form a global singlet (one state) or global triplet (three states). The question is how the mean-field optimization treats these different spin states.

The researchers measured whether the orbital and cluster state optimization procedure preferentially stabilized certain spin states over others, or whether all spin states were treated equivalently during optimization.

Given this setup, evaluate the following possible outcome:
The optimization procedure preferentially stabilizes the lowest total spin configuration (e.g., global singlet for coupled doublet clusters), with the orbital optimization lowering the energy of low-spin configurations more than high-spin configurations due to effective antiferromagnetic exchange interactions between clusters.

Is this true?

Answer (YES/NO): NO